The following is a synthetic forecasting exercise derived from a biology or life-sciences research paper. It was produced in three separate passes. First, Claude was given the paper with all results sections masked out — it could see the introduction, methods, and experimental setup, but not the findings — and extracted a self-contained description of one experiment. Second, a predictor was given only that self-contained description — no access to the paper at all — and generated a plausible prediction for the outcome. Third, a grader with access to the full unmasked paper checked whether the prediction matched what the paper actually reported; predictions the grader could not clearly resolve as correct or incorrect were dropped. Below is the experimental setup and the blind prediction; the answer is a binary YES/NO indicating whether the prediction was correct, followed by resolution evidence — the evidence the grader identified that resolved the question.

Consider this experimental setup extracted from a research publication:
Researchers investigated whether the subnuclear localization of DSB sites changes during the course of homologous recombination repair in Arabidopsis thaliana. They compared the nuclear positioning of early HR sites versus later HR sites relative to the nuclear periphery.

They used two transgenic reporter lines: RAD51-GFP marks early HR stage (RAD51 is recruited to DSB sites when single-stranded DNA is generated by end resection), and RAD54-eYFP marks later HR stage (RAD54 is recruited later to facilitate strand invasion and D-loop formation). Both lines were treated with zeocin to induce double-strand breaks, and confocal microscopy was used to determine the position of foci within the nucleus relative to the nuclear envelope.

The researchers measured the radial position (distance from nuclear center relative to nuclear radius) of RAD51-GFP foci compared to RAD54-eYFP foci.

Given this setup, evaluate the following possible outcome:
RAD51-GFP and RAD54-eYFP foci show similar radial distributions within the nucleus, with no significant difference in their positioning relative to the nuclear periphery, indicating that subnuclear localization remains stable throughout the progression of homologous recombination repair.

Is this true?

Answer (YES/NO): NO